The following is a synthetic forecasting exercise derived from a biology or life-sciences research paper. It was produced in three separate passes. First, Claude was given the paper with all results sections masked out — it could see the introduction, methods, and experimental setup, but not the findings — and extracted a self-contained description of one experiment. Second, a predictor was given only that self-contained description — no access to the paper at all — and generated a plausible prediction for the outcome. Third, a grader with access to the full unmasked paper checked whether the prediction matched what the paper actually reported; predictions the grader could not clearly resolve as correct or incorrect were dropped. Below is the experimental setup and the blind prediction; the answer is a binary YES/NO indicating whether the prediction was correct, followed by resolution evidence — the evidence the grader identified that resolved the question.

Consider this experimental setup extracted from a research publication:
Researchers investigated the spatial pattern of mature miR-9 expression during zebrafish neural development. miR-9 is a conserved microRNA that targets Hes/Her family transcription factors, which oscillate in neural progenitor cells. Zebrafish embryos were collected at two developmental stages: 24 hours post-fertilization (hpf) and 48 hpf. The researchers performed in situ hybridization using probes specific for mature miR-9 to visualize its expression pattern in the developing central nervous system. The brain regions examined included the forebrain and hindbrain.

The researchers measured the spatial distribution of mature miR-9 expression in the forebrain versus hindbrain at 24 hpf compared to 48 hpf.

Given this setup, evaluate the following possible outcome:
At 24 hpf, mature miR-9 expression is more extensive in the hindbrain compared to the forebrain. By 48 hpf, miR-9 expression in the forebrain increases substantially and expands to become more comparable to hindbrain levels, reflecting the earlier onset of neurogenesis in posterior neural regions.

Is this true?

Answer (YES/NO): NO